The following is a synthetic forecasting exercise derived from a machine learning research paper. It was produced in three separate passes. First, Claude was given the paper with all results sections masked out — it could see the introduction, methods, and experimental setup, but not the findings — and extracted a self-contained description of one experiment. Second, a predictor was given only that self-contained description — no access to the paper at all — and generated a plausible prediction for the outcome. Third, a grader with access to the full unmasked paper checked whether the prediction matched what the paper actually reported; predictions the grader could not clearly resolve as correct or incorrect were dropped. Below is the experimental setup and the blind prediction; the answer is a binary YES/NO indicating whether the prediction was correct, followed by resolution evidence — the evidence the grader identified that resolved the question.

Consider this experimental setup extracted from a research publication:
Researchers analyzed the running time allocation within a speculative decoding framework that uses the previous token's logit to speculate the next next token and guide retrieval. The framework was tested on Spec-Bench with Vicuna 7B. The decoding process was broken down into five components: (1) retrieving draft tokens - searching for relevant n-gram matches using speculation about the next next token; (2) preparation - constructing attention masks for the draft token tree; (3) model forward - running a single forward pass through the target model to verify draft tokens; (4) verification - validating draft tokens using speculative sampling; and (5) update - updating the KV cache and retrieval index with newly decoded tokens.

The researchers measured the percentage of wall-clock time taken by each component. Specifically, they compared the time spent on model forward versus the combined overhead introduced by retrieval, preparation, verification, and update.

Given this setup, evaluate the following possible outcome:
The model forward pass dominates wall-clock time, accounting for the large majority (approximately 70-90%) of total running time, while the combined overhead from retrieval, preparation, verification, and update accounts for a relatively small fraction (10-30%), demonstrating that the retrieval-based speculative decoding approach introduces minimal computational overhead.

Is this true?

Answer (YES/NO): NO